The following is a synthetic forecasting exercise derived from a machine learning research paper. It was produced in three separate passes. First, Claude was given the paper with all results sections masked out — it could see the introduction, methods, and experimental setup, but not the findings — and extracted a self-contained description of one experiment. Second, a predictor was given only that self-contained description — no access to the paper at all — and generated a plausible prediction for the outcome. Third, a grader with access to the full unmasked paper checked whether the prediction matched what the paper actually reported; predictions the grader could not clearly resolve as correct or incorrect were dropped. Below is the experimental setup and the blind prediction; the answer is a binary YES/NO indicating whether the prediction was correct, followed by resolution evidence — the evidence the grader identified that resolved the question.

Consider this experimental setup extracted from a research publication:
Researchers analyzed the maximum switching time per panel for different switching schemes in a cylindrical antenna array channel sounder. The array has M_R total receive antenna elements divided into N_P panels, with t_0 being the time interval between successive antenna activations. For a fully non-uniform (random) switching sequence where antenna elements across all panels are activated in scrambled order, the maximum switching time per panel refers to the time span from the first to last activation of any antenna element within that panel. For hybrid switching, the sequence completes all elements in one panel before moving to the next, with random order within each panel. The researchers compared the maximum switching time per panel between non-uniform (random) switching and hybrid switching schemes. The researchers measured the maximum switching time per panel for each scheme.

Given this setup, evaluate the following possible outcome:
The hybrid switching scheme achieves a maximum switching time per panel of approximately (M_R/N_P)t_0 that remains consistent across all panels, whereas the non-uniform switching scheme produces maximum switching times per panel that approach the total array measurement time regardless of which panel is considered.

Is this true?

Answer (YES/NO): YES